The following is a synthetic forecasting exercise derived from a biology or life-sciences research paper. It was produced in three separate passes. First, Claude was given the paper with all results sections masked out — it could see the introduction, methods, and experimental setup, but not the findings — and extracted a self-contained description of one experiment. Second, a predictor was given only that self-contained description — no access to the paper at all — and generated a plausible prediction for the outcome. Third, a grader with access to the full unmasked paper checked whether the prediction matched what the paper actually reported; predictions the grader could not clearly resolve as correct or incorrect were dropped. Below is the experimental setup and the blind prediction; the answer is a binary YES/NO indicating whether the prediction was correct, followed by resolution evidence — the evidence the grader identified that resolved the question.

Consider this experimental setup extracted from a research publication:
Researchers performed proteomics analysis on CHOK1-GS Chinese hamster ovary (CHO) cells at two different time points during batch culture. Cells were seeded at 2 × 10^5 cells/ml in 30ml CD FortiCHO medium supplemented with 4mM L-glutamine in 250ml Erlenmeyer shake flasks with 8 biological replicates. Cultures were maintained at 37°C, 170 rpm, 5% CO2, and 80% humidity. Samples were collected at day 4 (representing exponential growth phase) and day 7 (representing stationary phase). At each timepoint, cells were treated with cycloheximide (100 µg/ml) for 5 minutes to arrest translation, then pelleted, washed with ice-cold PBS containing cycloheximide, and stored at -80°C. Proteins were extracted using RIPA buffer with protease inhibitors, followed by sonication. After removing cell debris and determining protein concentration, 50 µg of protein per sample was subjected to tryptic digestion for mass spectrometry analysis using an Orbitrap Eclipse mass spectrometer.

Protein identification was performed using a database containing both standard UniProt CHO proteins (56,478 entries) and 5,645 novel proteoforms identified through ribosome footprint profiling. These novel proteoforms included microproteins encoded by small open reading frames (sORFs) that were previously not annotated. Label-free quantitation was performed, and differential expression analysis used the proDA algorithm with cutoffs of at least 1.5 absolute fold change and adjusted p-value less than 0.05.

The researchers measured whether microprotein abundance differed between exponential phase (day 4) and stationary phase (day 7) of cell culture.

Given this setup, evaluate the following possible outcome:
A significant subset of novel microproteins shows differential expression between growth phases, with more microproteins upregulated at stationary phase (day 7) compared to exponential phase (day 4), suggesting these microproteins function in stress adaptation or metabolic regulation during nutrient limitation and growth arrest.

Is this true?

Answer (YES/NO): NO